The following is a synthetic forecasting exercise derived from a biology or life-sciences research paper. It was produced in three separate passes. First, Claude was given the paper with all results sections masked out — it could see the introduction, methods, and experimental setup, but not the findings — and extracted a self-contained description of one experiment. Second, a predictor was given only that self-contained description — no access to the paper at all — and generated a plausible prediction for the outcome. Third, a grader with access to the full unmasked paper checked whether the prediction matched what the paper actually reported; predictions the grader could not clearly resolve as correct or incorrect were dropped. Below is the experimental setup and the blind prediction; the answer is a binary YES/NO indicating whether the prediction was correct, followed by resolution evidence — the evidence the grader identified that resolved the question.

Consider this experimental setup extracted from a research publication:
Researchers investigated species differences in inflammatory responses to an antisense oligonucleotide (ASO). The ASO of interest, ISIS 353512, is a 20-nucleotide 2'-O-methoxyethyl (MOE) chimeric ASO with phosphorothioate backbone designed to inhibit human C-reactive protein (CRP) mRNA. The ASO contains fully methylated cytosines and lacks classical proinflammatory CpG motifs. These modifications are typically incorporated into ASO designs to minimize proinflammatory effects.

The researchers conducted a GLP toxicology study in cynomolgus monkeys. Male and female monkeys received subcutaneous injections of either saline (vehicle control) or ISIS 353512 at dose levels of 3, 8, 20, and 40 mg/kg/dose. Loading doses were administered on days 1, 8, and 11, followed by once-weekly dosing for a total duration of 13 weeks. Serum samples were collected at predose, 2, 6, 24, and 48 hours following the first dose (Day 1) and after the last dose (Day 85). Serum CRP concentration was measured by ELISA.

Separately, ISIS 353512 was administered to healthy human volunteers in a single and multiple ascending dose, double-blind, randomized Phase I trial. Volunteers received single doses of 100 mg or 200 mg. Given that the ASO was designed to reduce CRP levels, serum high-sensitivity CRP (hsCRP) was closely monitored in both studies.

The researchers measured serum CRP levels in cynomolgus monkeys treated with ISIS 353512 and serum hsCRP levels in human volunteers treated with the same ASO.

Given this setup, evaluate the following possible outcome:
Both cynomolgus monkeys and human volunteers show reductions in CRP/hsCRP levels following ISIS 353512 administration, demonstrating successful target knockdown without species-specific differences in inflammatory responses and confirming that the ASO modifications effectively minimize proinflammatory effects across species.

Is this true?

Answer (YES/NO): NO